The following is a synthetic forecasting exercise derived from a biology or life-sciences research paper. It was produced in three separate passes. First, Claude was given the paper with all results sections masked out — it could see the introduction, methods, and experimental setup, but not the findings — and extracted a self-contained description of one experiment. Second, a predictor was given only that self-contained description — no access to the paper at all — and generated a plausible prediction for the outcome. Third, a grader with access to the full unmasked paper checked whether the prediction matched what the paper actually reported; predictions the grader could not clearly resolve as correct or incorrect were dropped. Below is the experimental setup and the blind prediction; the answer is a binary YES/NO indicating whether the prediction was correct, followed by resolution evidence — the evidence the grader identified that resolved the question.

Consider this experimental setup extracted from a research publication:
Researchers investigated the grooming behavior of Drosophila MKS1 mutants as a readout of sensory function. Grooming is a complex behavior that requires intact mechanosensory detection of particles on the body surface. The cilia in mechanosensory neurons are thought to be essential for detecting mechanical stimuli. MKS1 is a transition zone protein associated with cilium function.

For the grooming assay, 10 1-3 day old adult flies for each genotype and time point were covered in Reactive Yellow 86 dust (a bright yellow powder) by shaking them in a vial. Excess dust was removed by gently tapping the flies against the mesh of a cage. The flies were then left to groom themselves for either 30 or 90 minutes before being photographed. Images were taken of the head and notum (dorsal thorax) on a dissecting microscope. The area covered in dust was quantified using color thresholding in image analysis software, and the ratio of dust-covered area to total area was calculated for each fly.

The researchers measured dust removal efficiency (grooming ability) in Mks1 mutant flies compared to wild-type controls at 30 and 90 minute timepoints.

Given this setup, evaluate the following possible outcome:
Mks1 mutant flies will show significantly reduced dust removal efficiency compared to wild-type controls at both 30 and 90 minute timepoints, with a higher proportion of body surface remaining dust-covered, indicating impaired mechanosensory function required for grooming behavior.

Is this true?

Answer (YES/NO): NO